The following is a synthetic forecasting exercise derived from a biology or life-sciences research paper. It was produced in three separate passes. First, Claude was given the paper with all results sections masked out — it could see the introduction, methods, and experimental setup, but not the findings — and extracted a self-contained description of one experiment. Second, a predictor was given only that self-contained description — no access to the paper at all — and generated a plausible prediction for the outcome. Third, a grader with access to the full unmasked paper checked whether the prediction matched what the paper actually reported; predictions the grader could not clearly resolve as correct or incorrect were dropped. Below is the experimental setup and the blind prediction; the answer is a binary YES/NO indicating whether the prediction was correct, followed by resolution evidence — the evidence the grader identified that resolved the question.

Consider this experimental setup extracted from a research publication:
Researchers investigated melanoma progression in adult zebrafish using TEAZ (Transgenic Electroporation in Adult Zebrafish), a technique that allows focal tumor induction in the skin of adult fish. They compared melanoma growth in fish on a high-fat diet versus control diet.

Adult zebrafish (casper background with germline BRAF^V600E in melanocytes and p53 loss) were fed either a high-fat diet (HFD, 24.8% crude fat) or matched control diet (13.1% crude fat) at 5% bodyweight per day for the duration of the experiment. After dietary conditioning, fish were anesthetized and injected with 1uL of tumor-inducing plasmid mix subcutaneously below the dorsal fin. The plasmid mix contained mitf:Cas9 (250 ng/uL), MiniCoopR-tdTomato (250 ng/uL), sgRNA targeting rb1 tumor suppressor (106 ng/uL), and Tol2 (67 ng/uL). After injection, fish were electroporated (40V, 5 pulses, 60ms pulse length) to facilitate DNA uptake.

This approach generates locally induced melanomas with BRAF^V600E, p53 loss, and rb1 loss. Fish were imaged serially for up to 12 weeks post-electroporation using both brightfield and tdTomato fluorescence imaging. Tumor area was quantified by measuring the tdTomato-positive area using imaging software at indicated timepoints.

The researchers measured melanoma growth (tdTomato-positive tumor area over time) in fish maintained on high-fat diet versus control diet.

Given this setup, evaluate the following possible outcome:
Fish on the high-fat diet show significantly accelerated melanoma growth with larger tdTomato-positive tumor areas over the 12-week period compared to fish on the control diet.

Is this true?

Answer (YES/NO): NO